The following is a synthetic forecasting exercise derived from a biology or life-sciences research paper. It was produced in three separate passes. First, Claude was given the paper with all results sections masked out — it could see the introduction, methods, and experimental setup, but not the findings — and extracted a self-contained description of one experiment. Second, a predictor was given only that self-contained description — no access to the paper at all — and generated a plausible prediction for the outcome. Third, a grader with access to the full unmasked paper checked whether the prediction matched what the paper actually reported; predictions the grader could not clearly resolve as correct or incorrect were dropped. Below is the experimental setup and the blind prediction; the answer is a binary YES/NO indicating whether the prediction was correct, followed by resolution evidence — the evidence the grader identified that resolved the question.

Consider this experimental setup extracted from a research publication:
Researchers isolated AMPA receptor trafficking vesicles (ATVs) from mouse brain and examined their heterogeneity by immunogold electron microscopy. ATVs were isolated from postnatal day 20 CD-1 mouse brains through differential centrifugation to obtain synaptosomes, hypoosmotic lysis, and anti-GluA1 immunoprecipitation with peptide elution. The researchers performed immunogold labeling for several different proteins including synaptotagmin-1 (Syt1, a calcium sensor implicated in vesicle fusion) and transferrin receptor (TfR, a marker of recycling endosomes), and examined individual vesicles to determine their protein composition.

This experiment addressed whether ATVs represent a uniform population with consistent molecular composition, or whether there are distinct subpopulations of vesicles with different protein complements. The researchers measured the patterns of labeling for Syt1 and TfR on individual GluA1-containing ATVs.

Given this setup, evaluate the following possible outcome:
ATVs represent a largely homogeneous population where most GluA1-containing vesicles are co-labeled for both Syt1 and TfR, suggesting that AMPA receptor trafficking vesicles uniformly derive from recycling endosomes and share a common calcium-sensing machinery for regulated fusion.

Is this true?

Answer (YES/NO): NO